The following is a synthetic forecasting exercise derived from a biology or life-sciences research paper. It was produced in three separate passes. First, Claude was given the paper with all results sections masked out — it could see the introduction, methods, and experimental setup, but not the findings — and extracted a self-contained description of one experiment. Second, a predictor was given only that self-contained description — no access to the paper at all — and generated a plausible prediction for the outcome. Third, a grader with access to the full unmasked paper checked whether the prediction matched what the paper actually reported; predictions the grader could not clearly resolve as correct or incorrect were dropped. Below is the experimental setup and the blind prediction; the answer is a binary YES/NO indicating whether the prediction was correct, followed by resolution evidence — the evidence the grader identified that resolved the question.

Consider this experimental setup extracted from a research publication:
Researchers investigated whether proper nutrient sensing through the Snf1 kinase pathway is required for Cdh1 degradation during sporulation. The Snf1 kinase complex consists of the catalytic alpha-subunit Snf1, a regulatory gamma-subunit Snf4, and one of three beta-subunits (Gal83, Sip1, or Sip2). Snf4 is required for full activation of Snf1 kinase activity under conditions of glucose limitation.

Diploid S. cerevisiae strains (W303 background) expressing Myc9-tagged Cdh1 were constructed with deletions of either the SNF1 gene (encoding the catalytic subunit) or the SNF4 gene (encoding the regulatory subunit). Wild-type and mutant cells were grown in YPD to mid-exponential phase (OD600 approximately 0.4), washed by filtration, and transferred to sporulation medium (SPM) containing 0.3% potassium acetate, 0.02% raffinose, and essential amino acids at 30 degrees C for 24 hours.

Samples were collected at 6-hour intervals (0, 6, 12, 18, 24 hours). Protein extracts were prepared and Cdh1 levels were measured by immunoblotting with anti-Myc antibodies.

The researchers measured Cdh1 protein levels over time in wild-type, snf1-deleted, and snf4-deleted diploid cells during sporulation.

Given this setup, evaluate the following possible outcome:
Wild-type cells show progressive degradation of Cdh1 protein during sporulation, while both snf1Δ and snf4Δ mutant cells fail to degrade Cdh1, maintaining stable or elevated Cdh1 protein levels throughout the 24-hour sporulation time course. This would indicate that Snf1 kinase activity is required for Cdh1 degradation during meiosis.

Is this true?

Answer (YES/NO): YES